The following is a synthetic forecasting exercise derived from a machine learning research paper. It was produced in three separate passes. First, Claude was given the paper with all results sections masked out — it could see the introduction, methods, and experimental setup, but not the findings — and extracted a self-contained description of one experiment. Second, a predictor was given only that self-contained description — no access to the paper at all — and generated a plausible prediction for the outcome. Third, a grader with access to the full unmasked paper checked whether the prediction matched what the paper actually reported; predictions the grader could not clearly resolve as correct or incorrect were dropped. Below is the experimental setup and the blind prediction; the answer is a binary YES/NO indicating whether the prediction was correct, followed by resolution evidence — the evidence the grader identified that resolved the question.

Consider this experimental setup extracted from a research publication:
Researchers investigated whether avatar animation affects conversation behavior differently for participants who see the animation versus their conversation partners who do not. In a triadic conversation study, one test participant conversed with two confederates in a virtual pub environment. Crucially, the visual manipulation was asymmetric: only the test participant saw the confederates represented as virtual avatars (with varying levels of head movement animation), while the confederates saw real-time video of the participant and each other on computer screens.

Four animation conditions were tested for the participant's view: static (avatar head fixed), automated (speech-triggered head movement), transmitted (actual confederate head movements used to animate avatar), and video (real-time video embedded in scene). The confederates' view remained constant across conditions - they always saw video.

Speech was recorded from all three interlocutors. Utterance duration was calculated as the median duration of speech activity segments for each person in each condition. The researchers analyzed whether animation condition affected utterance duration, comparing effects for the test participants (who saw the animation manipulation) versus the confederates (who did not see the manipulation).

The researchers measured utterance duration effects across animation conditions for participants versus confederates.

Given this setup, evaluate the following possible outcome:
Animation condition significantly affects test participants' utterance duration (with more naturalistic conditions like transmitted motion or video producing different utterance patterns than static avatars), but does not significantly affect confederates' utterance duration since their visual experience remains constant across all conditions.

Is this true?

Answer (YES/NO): NO